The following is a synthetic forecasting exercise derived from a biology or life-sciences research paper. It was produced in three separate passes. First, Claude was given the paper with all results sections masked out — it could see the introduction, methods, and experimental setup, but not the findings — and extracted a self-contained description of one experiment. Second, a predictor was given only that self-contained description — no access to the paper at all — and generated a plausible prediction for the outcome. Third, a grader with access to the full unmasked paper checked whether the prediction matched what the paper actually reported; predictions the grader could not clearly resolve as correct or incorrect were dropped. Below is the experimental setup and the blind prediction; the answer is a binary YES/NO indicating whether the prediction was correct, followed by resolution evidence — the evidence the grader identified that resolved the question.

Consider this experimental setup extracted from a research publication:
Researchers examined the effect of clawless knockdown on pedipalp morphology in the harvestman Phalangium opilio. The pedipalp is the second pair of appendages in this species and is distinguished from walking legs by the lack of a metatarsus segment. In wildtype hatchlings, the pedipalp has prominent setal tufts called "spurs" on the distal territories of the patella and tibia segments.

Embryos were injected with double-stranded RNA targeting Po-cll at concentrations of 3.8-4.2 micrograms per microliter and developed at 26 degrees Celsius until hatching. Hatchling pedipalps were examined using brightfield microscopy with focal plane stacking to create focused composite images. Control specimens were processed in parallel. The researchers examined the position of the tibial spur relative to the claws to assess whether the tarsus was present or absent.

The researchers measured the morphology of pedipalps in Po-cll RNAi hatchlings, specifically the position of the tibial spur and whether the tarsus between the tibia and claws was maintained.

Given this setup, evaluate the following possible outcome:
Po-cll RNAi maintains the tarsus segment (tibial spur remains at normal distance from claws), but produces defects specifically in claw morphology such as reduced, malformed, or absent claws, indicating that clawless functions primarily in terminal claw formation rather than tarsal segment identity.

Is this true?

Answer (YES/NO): NO